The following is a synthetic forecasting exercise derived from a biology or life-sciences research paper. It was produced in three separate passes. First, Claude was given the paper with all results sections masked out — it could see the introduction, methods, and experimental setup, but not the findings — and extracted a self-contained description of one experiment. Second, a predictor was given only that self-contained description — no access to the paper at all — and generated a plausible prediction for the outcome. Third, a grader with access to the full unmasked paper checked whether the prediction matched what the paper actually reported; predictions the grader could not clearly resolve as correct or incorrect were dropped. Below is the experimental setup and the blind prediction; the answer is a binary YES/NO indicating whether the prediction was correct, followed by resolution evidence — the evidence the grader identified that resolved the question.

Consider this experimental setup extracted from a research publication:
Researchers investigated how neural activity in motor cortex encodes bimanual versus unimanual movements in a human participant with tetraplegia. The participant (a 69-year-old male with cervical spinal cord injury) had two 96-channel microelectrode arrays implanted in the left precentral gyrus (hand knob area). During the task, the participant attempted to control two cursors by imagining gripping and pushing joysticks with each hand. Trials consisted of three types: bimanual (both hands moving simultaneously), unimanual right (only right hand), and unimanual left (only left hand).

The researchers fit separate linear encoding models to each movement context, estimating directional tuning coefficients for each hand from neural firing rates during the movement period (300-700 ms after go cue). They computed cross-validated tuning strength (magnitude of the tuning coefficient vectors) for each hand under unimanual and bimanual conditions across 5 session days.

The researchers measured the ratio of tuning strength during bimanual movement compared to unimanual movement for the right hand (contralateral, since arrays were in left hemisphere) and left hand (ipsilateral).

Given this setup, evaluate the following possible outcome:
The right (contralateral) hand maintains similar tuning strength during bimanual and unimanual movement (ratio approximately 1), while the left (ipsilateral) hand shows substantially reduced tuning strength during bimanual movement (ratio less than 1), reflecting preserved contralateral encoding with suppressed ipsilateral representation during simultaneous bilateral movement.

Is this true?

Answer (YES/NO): YES